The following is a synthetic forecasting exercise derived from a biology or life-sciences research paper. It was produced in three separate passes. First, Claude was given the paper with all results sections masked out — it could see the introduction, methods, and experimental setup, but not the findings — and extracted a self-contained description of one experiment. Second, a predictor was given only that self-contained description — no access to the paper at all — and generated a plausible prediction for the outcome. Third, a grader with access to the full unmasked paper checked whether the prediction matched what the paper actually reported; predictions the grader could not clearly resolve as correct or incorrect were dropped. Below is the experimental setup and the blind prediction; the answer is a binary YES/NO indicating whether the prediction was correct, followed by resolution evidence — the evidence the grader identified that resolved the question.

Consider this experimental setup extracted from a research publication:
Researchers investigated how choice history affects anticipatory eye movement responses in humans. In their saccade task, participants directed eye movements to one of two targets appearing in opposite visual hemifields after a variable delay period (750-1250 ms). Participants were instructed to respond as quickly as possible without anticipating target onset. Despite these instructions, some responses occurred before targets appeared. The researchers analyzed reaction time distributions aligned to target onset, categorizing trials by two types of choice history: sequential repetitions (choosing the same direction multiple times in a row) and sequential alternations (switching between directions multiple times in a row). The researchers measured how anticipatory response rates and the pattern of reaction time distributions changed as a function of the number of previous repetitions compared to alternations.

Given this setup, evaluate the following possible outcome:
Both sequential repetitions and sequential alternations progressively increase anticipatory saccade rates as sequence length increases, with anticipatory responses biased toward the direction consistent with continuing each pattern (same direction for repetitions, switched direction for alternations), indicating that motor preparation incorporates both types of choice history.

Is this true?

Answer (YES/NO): NO